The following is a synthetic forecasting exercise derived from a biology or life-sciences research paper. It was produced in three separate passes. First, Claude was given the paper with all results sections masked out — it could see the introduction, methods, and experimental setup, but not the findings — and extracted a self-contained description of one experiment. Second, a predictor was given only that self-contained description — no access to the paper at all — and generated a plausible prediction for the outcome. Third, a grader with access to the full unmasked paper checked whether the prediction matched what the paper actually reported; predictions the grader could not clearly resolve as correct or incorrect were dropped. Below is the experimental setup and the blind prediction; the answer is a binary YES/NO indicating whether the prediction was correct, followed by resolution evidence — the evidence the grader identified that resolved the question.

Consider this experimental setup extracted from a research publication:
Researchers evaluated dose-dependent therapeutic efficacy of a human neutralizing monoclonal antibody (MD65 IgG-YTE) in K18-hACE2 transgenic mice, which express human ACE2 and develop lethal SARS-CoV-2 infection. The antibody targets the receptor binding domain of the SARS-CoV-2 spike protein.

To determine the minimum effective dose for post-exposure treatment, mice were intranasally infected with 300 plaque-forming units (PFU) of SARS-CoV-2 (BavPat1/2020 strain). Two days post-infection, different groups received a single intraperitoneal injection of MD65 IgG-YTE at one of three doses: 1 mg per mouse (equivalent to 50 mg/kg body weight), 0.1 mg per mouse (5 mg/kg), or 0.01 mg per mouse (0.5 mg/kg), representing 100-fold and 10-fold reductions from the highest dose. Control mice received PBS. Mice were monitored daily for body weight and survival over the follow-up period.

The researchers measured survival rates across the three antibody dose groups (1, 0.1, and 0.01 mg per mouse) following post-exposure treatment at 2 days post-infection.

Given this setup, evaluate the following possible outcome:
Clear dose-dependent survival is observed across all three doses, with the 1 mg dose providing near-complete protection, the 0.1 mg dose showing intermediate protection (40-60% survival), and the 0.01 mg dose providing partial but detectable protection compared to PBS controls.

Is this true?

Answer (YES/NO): NO